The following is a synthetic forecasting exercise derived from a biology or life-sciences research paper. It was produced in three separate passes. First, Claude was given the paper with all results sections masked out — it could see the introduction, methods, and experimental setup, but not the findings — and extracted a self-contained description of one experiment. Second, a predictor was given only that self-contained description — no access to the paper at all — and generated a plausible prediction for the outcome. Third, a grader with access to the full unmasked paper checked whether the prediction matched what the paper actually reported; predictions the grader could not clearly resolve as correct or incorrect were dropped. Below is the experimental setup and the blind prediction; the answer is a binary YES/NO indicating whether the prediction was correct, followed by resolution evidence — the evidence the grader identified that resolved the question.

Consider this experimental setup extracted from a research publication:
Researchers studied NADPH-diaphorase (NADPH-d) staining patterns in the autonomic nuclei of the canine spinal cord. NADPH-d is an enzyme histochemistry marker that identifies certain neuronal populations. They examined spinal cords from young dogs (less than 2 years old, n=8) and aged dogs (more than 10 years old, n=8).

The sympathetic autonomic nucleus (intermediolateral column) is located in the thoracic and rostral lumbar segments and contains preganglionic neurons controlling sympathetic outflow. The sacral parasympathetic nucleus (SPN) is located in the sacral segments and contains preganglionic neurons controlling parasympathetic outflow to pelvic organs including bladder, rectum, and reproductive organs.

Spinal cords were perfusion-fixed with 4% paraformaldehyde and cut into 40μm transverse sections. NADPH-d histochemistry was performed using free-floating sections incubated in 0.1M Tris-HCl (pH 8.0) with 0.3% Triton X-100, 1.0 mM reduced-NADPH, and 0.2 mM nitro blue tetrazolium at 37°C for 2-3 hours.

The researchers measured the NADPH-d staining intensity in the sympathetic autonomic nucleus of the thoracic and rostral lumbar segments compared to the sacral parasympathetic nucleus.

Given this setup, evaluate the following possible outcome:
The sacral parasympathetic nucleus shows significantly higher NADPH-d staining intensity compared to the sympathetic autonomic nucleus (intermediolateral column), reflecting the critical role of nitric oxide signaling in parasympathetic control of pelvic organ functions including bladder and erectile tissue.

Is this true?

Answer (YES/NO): NO